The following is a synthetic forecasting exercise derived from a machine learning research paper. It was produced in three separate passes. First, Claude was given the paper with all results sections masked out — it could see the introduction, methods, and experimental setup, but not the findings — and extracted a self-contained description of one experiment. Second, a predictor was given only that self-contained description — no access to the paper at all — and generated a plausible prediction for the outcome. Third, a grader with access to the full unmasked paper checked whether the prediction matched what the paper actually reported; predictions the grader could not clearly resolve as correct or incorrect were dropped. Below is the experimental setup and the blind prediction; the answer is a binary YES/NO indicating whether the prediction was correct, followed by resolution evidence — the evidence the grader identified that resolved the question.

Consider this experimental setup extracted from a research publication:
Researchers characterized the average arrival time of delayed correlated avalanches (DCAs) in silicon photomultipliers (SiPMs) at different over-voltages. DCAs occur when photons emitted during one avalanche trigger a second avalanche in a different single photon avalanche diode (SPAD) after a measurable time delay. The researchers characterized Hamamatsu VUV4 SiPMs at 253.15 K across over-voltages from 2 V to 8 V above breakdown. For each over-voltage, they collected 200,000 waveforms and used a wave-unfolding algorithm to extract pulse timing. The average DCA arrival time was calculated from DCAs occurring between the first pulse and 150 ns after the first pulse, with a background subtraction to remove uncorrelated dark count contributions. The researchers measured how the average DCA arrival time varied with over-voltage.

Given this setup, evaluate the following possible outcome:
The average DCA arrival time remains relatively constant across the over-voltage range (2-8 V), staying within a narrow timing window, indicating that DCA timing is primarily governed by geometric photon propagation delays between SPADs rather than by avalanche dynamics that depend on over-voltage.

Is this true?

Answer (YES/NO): NO